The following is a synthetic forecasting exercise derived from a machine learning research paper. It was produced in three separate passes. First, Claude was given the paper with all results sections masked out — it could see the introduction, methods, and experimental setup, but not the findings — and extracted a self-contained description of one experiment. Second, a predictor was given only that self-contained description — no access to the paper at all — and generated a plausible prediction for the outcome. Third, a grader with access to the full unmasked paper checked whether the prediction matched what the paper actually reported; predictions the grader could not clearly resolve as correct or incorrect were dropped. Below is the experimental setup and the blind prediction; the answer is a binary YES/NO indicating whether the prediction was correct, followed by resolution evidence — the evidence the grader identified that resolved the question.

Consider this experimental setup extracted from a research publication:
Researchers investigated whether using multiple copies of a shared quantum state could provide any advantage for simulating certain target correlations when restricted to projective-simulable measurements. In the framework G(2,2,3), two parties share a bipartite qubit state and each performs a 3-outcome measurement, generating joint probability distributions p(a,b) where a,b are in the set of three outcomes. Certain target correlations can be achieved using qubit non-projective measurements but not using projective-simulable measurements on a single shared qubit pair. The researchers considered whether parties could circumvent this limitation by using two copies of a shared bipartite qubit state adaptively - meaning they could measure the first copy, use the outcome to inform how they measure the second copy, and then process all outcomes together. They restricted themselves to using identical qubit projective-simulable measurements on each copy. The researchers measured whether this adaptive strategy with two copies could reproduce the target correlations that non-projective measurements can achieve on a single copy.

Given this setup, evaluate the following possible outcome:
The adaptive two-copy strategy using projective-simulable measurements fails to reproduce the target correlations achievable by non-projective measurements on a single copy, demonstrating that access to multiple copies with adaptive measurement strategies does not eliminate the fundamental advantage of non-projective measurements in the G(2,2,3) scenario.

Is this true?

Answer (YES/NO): YES